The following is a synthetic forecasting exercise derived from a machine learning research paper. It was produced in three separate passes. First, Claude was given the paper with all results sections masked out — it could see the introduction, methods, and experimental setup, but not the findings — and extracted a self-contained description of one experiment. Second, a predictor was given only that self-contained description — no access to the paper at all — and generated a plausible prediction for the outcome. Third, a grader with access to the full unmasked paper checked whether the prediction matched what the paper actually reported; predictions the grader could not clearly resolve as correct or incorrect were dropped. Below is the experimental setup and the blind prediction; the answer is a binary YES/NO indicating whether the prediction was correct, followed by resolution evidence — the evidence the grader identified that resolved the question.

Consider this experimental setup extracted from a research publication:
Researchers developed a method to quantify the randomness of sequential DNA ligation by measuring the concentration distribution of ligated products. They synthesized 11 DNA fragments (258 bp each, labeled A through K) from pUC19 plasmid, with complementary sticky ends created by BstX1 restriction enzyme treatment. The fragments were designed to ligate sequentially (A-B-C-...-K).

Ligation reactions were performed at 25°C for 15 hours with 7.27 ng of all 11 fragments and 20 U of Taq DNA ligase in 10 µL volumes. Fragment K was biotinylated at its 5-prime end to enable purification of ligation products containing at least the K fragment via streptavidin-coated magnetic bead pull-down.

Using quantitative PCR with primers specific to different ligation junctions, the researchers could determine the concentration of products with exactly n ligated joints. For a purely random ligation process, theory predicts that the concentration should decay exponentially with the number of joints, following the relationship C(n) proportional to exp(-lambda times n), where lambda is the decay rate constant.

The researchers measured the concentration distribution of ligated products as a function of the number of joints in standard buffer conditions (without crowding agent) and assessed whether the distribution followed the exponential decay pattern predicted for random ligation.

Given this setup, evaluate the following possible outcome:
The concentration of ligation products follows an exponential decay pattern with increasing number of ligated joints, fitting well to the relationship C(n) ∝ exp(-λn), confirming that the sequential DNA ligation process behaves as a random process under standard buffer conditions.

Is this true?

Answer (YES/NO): YES